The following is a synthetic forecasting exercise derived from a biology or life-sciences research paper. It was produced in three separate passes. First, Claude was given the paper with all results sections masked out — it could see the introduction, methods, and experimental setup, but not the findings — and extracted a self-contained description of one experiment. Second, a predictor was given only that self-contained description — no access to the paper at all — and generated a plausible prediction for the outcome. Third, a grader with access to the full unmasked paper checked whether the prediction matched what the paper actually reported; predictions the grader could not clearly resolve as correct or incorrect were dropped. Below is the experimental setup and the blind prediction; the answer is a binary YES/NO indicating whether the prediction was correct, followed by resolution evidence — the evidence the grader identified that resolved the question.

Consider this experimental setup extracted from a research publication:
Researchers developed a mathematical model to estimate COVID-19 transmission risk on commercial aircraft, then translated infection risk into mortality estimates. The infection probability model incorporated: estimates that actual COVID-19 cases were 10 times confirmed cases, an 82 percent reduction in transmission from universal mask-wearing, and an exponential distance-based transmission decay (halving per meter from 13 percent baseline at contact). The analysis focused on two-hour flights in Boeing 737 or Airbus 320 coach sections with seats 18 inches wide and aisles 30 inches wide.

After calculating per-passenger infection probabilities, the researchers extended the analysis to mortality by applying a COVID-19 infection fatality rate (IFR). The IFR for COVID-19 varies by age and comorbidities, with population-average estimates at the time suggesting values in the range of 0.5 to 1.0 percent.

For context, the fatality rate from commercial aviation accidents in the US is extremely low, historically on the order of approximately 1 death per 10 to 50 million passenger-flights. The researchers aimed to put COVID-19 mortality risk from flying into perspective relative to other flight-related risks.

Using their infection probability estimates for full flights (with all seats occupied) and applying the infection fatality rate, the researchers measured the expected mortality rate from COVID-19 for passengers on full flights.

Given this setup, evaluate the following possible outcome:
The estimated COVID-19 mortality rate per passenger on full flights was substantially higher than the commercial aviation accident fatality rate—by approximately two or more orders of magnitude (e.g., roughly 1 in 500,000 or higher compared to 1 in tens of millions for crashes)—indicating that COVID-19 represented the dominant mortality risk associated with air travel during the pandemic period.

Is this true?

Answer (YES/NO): YES